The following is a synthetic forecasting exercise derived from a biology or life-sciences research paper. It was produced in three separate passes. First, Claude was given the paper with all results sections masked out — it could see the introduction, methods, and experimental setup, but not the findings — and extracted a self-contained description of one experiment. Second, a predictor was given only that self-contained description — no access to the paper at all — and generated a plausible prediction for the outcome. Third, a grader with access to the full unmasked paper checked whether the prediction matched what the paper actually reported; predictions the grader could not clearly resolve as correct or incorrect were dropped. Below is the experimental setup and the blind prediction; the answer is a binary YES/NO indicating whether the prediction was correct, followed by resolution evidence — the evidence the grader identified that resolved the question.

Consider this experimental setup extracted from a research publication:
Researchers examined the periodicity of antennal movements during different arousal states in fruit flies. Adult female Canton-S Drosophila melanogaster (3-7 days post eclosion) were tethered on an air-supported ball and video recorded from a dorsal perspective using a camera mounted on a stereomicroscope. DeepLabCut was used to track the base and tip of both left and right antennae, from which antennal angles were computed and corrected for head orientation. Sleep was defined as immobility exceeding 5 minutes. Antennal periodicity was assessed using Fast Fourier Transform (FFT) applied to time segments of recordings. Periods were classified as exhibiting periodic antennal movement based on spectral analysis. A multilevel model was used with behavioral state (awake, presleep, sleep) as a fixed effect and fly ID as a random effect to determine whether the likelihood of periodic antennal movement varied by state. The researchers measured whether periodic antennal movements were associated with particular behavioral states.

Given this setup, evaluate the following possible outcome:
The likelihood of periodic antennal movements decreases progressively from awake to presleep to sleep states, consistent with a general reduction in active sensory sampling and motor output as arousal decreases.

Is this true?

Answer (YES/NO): NO